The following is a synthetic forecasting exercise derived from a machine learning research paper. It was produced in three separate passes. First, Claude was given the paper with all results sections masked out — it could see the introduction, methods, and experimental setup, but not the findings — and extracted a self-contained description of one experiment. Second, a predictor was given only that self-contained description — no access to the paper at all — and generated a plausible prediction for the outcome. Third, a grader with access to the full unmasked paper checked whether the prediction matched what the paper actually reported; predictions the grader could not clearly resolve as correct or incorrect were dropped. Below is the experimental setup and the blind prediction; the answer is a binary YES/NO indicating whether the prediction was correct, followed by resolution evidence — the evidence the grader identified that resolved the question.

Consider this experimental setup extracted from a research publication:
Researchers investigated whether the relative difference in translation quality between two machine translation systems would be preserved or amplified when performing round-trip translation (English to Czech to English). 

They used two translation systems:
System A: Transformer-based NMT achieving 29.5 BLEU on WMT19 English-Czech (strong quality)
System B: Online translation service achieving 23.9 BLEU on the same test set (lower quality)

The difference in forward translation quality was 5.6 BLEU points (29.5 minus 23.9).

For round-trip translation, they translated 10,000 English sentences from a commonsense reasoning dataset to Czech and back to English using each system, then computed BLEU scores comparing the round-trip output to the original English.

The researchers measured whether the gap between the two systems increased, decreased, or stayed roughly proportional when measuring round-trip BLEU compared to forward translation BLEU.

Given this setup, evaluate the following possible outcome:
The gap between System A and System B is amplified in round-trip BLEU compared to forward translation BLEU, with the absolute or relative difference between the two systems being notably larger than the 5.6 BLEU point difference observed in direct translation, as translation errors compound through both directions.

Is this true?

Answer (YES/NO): YES